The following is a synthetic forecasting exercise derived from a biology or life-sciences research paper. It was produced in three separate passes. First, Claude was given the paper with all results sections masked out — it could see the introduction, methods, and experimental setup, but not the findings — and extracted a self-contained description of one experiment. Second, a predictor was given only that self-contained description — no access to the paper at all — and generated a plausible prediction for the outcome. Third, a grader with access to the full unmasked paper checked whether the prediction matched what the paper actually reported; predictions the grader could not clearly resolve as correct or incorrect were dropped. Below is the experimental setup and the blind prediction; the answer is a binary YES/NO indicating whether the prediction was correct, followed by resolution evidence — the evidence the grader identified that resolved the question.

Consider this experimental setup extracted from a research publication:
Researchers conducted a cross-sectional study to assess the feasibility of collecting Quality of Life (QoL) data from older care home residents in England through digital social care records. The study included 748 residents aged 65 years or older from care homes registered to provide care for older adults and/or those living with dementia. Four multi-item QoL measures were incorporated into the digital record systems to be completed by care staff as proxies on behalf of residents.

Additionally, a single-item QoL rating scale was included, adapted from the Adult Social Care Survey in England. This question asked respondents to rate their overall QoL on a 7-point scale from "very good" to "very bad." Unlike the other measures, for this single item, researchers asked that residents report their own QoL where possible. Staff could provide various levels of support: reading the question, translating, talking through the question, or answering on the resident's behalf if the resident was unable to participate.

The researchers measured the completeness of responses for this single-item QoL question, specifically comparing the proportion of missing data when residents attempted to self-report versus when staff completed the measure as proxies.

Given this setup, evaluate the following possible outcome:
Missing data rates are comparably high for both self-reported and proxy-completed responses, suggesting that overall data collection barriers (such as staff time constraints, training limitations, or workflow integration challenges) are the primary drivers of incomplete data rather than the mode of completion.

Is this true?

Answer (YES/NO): NO